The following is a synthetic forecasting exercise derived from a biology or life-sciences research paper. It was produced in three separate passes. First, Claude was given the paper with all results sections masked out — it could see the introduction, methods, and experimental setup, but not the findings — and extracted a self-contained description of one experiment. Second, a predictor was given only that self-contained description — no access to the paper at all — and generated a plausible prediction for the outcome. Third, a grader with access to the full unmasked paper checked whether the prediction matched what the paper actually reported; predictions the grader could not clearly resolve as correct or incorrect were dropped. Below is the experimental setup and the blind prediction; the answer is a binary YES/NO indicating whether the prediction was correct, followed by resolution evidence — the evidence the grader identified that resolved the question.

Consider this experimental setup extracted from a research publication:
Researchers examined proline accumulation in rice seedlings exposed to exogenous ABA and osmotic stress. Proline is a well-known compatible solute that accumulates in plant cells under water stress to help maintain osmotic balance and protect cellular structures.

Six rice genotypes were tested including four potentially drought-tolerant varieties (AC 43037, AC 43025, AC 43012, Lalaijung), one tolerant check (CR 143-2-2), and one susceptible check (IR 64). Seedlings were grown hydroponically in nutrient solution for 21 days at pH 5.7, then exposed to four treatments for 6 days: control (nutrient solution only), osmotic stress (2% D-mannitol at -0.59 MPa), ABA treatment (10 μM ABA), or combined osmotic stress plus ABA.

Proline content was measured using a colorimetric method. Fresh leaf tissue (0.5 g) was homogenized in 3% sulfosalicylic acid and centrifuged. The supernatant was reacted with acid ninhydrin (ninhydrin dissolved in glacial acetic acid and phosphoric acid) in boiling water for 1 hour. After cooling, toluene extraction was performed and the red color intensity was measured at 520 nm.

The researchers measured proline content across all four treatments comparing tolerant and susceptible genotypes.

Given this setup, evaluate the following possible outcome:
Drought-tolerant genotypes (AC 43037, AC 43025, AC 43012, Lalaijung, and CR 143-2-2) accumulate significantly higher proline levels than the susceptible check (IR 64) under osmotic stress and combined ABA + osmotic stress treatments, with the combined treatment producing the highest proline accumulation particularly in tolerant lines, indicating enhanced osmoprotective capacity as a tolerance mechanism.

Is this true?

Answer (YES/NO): NO